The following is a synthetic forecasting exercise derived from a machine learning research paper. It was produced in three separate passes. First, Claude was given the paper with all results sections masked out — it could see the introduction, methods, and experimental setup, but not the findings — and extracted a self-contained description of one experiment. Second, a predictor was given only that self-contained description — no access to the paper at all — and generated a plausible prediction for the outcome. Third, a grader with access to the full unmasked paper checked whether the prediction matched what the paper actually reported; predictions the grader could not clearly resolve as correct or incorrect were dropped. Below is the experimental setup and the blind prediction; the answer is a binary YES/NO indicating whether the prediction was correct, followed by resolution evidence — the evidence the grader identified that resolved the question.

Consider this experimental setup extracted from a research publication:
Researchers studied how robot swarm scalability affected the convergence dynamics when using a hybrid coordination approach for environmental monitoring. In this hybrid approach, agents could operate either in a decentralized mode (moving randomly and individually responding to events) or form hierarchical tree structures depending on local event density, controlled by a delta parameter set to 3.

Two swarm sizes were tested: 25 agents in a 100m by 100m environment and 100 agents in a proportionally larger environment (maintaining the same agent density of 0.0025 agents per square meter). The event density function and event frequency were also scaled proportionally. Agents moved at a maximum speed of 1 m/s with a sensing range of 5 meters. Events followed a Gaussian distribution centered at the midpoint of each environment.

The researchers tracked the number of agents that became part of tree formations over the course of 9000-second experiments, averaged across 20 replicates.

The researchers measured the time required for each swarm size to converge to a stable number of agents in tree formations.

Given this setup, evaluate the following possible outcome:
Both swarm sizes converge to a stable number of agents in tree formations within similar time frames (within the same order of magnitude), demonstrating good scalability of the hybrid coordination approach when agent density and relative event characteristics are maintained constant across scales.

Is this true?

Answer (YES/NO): NO